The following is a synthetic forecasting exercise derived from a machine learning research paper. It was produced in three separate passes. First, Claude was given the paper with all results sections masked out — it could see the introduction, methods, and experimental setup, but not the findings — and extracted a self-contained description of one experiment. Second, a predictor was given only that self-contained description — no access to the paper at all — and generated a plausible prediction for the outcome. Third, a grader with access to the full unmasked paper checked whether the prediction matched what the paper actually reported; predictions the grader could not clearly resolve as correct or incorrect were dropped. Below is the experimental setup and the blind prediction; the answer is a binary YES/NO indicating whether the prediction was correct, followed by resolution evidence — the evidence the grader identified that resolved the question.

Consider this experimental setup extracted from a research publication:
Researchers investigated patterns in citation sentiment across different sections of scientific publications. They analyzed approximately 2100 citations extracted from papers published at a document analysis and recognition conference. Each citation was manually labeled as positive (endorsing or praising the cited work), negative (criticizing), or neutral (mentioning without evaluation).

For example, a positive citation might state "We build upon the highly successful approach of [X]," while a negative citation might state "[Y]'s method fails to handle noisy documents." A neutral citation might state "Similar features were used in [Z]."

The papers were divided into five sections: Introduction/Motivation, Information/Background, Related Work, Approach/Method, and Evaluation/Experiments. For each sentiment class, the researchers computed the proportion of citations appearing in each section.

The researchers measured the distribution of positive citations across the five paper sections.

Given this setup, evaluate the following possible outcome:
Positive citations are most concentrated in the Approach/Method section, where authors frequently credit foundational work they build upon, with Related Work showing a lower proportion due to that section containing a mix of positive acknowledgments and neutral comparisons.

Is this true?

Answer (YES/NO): YES